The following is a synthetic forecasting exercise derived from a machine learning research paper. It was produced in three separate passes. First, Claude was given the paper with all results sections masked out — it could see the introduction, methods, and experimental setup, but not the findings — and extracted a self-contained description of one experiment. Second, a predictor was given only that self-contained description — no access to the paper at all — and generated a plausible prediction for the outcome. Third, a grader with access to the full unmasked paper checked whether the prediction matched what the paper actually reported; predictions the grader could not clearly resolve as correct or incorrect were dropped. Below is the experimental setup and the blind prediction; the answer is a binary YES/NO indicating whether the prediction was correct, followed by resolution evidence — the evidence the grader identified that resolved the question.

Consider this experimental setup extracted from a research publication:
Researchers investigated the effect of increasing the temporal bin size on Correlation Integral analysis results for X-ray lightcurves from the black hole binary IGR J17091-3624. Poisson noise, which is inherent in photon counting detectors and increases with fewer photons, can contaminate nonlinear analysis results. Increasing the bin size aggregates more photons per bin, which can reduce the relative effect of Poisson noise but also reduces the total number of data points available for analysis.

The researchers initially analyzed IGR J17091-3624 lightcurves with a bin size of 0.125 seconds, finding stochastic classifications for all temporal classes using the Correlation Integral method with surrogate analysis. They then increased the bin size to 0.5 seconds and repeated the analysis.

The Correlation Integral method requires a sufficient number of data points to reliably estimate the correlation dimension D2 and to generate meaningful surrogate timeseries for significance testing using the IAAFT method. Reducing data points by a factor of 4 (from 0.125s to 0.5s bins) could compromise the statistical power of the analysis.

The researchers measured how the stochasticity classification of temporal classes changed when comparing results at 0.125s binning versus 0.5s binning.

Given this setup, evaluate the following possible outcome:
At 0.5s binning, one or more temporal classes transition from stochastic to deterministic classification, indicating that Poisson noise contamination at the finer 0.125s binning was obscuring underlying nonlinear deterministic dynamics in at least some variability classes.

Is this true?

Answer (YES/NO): NO